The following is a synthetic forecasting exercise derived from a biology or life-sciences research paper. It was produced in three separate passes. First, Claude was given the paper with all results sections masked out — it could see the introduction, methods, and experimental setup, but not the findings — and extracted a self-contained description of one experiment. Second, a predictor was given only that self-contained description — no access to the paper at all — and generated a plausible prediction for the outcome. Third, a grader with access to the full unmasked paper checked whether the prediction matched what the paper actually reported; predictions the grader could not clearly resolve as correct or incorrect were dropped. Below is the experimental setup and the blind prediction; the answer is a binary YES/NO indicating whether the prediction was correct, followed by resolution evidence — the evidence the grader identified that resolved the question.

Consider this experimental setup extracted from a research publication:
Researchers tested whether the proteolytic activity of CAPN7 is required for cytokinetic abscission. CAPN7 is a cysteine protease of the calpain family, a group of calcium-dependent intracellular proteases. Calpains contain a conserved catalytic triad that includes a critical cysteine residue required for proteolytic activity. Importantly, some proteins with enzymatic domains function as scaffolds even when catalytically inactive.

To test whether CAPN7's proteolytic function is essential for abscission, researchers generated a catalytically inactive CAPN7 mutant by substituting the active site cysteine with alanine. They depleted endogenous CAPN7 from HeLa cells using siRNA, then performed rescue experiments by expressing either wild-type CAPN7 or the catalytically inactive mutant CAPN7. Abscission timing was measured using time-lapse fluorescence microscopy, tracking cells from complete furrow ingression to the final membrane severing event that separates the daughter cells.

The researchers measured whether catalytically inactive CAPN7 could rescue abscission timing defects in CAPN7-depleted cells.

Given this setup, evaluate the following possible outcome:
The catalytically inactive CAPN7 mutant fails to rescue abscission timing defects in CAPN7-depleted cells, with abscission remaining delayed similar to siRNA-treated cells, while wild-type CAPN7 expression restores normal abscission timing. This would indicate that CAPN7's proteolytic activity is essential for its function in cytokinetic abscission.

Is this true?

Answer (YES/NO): YES